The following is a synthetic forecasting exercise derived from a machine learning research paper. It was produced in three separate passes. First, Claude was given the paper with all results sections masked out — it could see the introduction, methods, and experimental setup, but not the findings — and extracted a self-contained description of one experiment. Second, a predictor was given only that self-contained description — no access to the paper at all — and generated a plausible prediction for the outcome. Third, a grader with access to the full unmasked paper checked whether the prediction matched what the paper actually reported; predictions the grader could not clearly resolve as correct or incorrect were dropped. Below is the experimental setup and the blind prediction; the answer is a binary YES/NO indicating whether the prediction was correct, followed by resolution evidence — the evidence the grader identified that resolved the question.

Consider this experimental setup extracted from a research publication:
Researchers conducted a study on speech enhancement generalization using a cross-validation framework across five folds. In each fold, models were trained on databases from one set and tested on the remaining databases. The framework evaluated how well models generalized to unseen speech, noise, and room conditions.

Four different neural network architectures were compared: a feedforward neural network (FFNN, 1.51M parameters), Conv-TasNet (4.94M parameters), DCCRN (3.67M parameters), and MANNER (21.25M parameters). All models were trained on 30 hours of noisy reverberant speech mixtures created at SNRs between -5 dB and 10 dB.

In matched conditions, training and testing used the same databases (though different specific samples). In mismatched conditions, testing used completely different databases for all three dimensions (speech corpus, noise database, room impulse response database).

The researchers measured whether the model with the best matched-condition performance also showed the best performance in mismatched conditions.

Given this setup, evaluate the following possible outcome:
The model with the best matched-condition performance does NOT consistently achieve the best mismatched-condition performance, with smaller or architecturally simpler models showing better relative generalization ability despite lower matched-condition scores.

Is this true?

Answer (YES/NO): YES